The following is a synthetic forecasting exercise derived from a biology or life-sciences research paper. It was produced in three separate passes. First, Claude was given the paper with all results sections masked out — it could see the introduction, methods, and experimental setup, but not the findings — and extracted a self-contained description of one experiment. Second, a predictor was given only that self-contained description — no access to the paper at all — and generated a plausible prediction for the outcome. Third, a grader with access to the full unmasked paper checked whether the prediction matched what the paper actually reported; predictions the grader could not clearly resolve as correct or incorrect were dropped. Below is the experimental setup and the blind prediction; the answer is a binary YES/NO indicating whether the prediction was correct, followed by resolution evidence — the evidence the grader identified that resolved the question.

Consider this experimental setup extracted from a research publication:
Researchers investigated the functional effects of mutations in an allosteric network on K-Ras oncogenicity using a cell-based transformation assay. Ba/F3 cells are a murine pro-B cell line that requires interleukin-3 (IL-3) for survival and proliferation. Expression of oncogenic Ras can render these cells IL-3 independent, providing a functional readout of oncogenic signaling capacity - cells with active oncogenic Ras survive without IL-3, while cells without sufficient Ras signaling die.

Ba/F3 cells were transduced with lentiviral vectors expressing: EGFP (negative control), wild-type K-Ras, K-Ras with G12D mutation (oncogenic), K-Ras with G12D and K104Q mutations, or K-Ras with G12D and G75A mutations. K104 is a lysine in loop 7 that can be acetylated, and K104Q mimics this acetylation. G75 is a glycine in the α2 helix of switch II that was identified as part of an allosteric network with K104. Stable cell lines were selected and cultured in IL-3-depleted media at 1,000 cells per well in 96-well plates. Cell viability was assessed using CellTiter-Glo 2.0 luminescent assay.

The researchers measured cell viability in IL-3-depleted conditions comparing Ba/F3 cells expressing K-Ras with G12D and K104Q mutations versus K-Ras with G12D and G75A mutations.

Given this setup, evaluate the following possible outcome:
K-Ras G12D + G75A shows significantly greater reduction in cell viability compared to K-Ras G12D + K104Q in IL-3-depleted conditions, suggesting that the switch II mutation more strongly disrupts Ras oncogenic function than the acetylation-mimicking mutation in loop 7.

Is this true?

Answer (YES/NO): YES